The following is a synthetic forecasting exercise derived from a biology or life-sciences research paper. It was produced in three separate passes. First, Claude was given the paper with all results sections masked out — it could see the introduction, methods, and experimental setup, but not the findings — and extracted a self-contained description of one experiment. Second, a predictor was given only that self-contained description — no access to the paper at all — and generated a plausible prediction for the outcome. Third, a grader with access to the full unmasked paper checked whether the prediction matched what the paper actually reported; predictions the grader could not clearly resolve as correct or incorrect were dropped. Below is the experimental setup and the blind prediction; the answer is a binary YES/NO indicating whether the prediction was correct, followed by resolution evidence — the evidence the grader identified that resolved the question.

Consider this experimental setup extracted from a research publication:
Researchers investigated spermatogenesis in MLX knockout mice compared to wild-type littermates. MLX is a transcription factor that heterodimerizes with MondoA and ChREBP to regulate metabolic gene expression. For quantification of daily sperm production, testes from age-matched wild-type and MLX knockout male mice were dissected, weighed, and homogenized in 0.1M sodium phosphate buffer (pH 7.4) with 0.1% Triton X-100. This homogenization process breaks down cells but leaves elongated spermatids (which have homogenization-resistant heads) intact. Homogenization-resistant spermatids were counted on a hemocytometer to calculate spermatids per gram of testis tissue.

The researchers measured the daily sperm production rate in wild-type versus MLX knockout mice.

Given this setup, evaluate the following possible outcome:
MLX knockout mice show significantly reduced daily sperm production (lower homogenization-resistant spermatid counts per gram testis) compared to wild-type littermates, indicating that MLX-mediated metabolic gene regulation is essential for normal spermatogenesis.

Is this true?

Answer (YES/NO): YES